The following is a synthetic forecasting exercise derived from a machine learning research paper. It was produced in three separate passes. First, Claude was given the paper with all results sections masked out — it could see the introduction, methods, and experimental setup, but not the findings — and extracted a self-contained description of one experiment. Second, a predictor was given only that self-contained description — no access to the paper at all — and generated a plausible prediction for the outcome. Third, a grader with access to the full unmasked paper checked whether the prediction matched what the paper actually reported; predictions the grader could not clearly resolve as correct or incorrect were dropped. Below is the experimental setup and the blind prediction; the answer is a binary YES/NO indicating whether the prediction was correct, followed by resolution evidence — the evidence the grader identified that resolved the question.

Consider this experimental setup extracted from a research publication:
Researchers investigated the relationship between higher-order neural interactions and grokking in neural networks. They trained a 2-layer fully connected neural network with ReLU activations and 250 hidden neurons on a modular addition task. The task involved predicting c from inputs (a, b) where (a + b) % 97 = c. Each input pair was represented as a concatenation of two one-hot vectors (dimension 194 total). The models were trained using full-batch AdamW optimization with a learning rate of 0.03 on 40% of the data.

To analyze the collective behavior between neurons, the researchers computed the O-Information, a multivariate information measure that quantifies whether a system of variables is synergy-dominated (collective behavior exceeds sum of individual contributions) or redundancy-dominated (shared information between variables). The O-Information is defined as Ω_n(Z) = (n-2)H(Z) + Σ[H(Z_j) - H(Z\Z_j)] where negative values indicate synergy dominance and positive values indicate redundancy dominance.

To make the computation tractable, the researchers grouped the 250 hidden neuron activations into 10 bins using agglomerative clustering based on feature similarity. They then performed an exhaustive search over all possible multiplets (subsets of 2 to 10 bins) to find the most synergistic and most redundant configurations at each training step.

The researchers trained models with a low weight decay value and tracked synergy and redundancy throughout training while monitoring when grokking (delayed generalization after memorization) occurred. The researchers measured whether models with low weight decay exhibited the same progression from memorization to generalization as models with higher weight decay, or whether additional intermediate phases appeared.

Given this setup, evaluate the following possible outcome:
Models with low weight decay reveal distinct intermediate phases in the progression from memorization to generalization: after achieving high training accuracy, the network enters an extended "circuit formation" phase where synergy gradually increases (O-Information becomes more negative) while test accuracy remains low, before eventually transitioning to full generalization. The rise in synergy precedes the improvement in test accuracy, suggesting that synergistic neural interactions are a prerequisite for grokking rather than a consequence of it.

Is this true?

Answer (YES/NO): NO